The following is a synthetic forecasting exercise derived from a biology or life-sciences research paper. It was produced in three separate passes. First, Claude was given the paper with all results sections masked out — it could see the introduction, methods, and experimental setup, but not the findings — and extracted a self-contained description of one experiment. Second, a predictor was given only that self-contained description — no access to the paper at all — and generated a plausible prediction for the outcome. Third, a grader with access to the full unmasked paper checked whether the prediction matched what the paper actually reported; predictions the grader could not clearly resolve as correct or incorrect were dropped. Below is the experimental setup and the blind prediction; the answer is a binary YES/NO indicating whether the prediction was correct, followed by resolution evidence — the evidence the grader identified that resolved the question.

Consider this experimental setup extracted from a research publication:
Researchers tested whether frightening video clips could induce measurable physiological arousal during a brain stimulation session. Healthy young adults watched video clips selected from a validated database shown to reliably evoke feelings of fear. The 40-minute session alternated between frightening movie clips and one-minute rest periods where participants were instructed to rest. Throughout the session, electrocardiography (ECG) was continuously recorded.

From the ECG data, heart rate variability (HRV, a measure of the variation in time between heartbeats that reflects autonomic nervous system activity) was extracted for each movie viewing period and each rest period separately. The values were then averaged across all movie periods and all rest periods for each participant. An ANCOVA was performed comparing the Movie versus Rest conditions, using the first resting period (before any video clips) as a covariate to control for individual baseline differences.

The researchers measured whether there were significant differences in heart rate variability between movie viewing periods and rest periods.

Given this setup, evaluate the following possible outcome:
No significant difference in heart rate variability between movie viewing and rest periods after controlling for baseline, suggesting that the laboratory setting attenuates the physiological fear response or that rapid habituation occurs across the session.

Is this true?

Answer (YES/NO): YES